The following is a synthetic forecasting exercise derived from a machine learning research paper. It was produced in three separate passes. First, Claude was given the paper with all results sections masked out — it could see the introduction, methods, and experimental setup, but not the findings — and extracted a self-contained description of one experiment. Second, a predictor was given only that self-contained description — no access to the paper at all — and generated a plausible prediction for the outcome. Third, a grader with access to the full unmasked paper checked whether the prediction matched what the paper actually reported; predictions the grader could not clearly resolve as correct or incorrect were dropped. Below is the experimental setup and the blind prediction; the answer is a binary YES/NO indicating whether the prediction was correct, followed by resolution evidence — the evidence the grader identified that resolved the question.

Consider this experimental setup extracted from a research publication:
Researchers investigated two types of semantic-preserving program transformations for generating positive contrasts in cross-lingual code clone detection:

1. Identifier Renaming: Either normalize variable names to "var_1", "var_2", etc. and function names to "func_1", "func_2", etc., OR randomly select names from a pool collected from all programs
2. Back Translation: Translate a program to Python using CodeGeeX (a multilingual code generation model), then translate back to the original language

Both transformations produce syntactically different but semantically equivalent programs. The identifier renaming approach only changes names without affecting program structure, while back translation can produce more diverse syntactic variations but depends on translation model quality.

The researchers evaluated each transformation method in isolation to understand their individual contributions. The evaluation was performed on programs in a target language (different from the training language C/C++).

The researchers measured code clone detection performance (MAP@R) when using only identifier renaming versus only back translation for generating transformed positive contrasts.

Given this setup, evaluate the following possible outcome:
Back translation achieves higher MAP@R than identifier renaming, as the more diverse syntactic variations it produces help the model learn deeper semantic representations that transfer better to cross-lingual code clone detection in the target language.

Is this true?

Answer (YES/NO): YES